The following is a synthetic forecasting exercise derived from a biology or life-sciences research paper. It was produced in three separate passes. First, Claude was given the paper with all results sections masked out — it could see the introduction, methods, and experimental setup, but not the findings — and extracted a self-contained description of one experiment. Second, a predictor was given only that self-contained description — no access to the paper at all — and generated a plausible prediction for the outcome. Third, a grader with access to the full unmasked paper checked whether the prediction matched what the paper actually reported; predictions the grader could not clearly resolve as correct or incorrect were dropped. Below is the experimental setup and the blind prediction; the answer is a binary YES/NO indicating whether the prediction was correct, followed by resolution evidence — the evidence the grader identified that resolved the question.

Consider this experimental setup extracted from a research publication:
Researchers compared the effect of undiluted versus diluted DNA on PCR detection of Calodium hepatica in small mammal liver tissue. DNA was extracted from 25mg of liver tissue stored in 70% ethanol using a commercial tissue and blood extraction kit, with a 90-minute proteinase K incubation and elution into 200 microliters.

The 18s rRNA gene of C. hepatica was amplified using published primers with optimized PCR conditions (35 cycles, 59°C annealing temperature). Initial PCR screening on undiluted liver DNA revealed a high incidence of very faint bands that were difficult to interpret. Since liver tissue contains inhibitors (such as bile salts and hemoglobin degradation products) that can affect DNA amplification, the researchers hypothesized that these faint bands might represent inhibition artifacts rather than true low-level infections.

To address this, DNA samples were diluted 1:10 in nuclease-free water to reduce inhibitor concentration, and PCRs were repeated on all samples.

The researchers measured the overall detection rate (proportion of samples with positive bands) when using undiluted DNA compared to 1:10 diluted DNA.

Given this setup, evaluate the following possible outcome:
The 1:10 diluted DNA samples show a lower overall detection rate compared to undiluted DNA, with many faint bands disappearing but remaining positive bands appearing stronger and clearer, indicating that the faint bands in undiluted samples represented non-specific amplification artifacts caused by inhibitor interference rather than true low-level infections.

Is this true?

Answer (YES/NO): NO